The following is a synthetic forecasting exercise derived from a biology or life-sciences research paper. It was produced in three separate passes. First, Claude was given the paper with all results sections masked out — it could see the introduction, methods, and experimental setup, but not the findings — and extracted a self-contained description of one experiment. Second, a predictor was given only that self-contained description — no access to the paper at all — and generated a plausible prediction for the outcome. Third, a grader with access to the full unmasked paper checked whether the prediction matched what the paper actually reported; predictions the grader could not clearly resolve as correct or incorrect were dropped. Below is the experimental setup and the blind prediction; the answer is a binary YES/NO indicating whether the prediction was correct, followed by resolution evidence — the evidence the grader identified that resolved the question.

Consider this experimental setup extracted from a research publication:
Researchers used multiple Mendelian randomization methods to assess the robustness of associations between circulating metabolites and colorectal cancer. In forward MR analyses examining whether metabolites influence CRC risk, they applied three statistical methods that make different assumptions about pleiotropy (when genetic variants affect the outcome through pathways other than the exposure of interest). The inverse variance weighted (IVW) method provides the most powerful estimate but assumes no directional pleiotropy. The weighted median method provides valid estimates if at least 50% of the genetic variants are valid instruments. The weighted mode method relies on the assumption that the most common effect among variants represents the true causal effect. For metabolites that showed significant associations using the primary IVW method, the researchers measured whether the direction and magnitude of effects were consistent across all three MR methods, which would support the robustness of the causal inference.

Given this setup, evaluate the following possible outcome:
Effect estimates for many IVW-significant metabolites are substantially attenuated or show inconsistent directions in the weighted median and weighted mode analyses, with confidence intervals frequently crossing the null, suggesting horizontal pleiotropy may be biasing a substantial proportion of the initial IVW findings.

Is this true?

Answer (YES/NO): NO